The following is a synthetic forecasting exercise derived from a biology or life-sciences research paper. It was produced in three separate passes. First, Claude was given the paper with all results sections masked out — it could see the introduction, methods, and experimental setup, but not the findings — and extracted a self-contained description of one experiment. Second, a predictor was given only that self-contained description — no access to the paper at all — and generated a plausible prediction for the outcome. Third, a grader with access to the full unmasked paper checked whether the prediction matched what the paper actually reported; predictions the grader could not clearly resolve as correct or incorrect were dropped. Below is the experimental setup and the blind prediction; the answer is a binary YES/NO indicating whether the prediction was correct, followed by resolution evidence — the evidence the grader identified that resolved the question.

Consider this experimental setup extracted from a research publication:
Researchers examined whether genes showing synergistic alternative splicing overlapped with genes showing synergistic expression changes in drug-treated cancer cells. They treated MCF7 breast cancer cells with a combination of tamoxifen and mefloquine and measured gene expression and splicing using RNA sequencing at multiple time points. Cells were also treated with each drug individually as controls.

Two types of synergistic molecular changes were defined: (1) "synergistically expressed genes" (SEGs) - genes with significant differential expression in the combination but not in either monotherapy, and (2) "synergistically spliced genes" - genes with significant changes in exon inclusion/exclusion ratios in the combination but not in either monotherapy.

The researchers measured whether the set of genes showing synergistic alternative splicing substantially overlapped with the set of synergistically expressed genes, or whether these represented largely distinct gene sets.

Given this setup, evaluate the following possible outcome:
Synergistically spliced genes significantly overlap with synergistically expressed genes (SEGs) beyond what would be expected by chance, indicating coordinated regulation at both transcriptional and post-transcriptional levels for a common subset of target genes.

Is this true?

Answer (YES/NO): NO